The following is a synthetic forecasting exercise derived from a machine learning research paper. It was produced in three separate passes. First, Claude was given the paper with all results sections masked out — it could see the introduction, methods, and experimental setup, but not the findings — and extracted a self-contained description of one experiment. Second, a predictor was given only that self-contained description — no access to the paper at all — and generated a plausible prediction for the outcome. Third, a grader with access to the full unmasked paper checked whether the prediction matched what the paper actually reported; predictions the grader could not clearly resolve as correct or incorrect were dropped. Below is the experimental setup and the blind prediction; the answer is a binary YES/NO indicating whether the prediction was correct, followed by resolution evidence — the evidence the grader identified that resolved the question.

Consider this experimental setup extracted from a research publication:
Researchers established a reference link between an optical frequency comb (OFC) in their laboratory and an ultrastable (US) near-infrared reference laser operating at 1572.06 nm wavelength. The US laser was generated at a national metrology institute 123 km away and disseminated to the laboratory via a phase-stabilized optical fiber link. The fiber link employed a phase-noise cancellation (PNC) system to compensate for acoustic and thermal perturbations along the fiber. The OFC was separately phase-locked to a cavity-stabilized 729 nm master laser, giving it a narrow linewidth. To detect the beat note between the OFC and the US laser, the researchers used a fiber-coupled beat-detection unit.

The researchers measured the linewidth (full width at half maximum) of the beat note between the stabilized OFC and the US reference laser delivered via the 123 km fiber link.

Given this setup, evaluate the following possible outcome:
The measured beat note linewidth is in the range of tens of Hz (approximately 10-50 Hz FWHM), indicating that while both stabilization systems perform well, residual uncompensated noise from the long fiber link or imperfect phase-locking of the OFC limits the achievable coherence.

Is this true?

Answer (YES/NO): NO